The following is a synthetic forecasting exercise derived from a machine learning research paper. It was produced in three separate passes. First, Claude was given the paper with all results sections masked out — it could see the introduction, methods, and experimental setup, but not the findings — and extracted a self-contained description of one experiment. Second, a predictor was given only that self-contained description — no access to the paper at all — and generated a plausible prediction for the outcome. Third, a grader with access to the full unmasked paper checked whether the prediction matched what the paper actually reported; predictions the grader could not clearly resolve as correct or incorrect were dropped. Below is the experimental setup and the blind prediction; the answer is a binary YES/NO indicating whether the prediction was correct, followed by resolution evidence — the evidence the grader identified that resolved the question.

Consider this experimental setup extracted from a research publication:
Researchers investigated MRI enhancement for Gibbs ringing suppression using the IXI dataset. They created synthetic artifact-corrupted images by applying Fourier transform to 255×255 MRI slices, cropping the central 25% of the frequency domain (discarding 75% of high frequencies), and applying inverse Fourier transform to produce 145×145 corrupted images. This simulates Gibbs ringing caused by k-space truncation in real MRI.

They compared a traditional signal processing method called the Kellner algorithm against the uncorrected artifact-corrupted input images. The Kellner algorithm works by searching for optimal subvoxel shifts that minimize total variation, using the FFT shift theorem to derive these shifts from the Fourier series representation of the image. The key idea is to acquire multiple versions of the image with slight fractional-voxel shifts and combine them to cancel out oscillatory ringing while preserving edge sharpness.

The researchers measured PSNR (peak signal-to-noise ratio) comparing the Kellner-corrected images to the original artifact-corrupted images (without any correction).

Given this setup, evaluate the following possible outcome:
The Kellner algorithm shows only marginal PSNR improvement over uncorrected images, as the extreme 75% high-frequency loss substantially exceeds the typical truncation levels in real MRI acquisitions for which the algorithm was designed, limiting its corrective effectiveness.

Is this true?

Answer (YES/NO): NO